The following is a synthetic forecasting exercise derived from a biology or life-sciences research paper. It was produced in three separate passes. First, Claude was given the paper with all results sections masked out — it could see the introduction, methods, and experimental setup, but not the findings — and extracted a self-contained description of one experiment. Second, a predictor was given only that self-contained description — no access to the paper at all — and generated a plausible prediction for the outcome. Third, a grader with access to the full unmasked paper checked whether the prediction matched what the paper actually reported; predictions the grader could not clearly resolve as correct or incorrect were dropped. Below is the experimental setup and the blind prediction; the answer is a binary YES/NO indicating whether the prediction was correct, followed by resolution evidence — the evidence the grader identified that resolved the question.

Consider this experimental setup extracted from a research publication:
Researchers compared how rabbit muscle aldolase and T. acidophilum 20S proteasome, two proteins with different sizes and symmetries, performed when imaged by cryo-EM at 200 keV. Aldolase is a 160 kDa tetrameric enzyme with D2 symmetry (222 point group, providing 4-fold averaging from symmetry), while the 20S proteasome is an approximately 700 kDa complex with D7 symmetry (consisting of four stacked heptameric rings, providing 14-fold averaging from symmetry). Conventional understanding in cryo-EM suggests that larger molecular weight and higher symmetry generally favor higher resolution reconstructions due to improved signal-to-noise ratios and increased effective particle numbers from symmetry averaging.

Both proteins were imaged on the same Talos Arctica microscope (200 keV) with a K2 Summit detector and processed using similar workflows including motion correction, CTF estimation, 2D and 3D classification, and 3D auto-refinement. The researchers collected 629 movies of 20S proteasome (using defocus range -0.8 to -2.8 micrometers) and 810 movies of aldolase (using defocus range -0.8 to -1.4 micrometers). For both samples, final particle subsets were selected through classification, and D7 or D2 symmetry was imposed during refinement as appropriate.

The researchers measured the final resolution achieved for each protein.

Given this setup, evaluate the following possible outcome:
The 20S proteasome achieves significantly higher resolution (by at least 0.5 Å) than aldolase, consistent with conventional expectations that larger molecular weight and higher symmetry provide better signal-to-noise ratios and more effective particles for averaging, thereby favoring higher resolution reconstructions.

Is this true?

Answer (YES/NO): NO